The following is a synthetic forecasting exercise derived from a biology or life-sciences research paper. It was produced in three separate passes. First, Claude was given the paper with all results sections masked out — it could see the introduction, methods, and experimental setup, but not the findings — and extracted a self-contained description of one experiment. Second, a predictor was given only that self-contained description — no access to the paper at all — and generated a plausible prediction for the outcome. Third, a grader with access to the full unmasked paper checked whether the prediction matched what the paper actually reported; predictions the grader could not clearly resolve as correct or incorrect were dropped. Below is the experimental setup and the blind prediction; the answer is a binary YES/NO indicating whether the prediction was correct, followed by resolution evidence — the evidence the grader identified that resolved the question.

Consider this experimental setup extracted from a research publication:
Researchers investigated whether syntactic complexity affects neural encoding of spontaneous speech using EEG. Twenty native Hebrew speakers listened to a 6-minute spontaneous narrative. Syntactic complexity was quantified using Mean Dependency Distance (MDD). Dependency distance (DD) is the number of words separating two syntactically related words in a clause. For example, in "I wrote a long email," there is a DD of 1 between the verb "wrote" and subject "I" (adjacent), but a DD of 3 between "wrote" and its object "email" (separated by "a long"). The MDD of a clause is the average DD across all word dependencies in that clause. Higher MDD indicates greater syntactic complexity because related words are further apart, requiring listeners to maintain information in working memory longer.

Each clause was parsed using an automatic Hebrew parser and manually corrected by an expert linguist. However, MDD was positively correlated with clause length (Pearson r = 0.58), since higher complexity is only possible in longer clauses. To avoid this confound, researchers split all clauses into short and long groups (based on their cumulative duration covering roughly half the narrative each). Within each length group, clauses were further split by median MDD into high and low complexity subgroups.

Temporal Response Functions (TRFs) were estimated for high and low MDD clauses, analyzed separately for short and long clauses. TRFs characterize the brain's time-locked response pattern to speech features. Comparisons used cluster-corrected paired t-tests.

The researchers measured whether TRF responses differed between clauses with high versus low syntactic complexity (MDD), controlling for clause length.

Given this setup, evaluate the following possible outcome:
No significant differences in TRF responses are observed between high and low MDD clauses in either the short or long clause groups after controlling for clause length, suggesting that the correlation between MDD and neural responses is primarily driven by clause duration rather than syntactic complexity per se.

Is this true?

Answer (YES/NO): NO